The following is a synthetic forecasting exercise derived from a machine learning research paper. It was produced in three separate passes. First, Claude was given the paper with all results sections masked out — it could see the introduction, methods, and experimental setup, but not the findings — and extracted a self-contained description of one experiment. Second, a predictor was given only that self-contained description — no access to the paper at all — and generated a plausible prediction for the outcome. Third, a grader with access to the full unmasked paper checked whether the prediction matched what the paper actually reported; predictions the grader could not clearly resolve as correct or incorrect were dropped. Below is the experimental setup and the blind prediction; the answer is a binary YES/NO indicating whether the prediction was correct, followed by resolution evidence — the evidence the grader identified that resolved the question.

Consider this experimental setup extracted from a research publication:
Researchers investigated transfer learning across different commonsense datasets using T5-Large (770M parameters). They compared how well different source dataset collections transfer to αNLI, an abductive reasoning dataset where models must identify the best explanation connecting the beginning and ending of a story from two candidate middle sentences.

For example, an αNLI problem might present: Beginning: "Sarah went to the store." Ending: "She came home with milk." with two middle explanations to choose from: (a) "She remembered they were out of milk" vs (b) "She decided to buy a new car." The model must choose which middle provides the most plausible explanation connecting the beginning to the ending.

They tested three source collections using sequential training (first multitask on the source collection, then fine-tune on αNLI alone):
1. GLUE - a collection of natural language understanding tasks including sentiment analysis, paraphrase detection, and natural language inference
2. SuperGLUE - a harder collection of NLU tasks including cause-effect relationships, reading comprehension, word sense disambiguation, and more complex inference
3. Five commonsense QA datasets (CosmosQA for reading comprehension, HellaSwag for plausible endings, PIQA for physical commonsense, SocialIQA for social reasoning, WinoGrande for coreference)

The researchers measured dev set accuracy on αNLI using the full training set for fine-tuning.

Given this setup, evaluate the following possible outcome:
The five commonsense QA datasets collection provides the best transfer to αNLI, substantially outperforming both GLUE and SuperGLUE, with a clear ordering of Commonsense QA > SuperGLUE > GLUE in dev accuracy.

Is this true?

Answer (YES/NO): NO